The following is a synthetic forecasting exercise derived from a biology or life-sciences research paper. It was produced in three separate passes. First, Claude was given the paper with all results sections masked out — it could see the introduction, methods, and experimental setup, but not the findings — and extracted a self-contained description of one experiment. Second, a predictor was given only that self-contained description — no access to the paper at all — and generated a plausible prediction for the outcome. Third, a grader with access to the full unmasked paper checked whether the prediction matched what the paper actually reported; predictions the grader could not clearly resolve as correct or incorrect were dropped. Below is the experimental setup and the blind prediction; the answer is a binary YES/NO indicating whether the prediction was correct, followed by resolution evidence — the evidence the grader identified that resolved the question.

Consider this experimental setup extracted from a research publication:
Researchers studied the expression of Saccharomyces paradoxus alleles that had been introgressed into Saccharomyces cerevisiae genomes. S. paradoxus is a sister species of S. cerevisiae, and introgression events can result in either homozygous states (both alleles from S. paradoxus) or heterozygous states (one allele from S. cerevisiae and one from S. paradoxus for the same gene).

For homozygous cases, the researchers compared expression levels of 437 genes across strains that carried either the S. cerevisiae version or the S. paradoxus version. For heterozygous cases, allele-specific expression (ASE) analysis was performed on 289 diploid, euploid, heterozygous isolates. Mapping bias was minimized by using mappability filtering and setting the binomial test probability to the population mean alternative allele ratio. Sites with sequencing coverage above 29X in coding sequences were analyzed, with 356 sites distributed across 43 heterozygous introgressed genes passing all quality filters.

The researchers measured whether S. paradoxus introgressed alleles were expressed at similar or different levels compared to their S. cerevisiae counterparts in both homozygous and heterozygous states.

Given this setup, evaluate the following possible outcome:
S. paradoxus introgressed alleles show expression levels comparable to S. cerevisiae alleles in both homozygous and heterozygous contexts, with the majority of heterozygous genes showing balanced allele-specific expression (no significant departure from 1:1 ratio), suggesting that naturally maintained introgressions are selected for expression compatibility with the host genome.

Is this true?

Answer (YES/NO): YES